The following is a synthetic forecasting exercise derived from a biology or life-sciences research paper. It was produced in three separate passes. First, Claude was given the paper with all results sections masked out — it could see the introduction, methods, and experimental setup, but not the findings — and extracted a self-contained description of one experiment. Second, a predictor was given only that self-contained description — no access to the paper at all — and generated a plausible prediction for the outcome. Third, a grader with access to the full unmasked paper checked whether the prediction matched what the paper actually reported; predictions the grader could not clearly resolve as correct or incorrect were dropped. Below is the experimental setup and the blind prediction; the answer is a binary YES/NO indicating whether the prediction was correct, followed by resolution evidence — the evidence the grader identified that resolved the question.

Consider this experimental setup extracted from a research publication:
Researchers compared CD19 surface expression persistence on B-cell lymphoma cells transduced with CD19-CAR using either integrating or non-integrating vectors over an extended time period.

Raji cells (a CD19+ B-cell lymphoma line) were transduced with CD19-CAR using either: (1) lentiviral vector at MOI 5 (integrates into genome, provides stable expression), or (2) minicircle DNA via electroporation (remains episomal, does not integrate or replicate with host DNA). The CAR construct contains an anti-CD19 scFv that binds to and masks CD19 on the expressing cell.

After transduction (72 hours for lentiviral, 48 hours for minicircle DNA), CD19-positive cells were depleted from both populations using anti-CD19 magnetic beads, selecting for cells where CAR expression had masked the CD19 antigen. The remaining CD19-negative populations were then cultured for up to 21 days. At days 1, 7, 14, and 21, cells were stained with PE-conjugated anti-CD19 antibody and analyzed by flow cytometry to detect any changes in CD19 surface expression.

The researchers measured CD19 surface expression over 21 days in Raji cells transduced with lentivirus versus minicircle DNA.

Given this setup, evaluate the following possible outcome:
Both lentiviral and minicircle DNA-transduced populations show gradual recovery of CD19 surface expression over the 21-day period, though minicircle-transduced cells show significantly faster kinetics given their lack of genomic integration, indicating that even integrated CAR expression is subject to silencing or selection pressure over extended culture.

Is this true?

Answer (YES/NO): NO